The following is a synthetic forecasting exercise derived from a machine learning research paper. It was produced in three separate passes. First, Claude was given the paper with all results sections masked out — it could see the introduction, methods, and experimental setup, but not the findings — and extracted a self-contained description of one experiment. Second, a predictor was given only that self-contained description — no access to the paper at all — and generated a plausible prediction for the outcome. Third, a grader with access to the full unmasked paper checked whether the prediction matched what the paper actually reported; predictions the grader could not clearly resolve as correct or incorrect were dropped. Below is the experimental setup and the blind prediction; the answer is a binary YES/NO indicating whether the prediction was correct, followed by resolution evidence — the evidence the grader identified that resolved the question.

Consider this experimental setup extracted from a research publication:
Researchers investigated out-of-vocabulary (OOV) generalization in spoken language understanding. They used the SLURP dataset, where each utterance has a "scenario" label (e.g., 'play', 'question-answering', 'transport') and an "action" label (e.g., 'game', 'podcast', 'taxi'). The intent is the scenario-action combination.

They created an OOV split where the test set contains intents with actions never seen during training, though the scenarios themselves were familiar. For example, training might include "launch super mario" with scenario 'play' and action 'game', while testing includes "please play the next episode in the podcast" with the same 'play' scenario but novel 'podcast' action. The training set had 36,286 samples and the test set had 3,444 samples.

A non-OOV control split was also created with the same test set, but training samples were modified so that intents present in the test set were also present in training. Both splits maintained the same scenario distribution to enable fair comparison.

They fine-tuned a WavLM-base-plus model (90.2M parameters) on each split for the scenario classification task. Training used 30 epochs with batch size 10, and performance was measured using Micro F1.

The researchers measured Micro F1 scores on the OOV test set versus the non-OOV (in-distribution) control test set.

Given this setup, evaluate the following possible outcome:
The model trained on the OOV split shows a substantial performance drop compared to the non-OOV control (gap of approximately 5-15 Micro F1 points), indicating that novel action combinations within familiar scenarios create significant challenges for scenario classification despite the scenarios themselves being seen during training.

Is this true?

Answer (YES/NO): NO